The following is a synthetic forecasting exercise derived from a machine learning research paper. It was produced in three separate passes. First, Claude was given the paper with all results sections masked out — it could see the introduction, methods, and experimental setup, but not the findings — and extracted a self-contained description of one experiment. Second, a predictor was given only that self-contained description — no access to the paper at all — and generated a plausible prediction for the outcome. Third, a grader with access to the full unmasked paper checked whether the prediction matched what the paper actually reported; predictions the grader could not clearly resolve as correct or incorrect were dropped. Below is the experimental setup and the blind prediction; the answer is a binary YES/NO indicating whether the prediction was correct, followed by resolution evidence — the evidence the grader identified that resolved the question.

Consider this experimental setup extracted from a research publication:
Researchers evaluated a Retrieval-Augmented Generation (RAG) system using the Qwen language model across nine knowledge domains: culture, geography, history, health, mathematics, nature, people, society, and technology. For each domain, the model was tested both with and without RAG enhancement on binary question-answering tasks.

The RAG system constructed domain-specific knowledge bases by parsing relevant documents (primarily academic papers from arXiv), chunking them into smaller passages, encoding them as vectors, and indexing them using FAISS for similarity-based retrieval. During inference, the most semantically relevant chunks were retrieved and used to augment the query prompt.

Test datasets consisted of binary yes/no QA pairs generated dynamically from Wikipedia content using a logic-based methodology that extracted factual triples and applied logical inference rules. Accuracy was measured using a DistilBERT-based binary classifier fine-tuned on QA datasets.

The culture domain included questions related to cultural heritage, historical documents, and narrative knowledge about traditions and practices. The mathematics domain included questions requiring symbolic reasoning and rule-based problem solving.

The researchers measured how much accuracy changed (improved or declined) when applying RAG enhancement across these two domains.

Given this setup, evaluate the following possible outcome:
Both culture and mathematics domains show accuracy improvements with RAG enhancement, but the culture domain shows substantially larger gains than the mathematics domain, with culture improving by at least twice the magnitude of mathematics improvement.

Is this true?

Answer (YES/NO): NO